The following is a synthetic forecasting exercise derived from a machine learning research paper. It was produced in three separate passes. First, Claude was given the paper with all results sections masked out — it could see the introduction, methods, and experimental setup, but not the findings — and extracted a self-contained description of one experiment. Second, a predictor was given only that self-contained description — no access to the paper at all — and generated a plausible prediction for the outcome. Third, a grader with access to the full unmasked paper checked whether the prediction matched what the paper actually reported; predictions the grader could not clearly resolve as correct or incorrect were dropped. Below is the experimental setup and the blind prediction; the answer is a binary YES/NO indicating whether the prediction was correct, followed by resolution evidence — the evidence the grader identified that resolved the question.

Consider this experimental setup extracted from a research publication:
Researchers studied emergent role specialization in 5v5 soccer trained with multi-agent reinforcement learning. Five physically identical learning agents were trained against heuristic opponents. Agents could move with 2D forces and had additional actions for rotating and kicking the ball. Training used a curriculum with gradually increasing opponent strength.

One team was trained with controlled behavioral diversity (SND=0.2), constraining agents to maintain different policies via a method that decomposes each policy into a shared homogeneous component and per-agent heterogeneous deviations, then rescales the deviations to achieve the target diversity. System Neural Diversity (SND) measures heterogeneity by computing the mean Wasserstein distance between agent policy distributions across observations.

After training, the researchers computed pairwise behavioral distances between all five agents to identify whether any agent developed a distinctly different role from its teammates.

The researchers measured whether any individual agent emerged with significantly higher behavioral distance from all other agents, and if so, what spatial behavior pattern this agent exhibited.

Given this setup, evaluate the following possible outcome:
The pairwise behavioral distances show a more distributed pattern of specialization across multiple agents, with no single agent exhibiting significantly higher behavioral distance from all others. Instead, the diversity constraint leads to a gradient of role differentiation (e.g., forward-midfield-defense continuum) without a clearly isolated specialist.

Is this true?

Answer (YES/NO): NO